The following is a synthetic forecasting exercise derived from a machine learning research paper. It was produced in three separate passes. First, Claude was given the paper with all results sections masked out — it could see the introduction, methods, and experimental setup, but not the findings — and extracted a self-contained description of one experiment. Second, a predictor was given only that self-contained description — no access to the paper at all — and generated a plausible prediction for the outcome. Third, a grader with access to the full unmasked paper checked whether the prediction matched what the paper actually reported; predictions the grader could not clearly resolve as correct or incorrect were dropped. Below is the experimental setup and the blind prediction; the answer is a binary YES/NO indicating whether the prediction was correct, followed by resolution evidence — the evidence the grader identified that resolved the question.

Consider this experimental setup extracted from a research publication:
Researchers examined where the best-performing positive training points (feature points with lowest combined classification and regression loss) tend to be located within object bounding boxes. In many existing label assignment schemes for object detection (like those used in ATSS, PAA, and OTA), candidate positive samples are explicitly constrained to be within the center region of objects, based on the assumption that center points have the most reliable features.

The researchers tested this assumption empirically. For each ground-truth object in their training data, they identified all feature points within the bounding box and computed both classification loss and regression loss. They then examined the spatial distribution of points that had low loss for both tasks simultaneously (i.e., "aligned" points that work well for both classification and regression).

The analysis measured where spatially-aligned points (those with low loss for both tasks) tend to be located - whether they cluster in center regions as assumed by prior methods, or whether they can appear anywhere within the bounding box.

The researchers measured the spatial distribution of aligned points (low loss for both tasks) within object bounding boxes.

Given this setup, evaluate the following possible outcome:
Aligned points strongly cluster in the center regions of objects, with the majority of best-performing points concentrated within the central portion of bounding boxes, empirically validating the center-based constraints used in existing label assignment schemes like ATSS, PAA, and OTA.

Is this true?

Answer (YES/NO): NO